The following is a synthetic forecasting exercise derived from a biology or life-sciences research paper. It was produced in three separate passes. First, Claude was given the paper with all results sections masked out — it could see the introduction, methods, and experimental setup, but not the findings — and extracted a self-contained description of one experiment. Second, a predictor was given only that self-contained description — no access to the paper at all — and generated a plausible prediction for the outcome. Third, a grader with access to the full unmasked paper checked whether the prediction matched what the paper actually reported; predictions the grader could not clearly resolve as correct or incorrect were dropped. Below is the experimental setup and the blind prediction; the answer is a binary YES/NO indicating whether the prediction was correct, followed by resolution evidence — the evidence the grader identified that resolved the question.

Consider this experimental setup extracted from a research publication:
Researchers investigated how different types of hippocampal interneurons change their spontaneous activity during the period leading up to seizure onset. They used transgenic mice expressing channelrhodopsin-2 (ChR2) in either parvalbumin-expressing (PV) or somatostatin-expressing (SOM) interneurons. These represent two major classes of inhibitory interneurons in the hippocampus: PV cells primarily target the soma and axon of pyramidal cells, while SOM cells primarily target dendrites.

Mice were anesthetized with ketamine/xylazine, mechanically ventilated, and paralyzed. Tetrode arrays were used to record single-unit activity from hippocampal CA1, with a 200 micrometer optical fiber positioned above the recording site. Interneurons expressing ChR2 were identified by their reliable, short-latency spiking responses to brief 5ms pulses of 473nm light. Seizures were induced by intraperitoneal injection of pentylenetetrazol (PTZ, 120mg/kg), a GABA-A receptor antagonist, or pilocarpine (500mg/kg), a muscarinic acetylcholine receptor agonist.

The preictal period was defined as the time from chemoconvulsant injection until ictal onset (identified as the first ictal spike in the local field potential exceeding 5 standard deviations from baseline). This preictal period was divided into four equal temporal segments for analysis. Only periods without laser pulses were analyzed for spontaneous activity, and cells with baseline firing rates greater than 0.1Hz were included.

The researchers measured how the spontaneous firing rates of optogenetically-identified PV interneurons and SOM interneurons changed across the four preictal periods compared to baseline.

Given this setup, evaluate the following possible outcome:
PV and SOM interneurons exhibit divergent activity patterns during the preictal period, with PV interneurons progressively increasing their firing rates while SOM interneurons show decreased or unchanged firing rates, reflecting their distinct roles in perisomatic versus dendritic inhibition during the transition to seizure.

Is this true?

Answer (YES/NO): NO